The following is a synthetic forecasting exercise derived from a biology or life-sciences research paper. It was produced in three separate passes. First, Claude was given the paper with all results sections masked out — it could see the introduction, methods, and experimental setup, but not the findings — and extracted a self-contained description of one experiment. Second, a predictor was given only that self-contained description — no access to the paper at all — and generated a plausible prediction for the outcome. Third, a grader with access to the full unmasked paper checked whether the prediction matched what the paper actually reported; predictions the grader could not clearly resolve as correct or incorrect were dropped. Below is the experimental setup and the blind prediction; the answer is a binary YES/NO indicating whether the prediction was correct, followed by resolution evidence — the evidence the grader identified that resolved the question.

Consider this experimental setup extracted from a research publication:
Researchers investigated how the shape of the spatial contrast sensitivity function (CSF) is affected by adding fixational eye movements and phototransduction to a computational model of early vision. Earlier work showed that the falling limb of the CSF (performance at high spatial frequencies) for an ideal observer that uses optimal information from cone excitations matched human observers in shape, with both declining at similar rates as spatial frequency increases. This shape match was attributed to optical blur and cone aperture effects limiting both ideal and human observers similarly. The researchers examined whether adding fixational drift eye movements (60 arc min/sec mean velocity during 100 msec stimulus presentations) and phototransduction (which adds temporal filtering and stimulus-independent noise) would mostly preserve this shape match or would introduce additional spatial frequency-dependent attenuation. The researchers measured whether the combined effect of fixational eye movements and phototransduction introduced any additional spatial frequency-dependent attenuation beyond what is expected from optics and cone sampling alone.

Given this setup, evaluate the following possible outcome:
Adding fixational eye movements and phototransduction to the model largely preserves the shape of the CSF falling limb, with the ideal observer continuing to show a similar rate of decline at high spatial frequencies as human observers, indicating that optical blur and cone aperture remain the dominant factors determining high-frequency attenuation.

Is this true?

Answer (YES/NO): NO